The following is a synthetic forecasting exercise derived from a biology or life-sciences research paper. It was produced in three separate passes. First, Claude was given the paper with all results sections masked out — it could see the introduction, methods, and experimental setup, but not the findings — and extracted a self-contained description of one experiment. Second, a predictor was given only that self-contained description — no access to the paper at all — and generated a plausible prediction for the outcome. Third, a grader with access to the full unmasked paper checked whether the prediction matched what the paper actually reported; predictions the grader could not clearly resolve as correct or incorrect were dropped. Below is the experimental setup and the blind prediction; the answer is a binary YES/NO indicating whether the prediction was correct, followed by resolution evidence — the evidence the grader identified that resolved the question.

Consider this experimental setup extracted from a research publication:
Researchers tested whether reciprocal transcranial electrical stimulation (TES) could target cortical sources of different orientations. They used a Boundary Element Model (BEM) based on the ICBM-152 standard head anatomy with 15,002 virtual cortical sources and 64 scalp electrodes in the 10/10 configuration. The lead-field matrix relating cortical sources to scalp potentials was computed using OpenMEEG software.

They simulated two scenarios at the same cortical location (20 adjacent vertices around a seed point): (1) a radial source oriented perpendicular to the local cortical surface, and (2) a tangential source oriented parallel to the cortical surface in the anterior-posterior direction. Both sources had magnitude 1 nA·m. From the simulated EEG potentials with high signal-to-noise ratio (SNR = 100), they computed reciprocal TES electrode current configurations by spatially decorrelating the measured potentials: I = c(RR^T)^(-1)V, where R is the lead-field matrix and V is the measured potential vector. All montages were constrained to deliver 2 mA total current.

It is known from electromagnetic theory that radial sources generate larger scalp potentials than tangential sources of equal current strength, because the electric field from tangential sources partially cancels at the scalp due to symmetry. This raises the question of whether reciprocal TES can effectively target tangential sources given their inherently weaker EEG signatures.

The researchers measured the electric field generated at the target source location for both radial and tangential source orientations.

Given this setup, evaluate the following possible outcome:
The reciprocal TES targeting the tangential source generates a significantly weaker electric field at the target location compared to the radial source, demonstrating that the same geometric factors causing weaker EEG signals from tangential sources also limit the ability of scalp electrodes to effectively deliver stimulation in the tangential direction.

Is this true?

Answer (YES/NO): NO